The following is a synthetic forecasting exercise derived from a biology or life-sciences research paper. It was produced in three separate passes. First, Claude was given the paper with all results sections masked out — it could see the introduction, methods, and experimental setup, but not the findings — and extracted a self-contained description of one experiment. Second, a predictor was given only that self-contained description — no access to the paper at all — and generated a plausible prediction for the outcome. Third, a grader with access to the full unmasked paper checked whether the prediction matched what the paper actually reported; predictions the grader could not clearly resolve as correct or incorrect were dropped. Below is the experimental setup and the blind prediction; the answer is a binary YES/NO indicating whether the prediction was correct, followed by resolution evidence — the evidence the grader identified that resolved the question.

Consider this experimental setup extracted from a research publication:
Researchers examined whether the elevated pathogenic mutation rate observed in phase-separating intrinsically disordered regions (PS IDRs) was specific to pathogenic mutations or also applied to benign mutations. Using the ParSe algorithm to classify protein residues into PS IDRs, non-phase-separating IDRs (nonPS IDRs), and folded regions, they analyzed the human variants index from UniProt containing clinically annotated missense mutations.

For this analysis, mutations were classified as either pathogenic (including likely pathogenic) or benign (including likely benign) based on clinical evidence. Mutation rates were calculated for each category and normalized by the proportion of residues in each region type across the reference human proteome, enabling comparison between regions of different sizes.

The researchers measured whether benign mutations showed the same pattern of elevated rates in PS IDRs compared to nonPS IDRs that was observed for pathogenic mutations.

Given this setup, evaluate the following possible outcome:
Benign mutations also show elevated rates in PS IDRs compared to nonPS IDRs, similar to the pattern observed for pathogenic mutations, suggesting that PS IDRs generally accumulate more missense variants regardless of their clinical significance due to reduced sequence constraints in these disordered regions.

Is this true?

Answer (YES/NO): NO